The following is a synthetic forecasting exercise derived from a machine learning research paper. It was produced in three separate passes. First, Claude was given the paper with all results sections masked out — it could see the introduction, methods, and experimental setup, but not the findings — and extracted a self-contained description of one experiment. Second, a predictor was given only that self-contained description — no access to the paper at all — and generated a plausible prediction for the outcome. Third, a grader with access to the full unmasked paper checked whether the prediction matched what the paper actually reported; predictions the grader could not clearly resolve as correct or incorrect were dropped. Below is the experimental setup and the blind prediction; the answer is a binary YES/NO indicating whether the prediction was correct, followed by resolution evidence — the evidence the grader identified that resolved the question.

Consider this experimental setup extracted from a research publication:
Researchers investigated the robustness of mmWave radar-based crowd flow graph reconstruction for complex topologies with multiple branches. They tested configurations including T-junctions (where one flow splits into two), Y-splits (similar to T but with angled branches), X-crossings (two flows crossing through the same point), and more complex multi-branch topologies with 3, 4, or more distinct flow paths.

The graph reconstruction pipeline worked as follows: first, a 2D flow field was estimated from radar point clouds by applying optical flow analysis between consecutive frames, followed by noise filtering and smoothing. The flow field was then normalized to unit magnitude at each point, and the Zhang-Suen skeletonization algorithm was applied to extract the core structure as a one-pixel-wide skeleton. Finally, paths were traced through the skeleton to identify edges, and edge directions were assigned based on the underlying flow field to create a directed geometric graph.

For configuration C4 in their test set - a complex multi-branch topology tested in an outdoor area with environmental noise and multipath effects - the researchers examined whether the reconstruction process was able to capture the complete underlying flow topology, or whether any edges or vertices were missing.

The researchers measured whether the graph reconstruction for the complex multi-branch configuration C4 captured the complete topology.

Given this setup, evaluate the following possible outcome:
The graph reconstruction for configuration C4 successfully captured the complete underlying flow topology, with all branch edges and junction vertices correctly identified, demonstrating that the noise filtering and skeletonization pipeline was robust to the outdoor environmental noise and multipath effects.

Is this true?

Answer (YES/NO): NO